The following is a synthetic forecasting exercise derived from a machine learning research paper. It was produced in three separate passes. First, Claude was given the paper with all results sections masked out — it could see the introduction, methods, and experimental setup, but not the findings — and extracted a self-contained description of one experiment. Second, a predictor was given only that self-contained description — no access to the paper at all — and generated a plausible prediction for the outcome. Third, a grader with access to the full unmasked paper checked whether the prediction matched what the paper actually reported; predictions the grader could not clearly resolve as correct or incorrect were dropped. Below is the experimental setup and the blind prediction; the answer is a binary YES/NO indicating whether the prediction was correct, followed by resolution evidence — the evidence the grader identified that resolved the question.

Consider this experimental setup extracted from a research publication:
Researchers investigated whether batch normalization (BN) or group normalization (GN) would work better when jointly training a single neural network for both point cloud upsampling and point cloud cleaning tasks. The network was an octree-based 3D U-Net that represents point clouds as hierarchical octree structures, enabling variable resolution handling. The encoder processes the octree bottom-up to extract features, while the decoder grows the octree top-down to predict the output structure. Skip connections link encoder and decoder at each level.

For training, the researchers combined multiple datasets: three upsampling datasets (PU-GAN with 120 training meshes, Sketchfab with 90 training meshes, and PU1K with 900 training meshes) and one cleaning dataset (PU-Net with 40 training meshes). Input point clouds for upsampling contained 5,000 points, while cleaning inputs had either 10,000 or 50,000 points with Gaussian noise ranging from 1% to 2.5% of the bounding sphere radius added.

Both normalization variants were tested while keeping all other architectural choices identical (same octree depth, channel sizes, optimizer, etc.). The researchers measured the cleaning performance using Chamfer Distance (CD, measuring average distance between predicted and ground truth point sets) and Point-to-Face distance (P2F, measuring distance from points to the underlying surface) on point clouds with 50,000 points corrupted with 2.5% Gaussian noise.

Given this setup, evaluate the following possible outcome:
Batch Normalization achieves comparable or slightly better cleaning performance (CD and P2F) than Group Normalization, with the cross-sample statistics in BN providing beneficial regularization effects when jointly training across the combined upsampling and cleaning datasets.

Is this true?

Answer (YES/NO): NO